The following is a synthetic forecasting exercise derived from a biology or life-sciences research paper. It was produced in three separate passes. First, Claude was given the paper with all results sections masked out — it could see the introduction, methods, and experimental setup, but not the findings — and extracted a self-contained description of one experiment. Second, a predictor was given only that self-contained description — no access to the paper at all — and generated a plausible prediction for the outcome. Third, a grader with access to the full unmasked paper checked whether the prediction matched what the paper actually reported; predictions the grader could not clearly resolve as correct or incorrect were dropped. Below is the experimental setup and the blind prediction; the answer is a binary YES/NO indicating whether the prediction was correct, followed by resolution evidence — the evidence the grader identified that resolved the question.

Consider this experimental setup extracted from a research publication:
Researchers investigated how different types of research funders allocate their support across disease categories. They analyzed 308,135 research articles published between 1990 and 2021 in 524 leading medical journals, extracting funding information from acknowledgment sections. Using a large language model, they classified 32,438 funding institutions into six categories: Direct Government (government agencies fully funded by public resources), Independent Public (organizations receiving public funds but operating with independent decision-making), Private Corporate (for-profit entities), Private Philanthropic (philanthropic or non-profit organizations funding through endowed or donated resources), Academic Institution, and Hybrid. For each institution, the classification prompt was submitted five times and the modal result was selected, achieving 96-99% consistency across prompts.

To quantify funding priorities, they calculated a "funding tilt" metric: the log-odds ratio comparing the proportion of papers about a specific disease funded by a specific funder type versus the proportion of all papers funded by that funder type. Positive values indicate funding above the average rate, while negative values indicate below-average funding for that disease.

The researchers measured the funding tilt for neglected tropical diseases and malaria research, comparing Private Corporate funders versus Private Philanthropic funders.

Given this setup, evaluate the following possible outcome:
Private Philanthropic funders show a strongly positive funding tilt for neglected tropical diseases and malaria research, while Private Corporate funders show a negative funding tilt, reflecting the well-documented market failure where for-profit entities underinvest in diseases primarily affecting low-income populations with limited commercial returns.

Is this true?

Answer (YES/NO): YES